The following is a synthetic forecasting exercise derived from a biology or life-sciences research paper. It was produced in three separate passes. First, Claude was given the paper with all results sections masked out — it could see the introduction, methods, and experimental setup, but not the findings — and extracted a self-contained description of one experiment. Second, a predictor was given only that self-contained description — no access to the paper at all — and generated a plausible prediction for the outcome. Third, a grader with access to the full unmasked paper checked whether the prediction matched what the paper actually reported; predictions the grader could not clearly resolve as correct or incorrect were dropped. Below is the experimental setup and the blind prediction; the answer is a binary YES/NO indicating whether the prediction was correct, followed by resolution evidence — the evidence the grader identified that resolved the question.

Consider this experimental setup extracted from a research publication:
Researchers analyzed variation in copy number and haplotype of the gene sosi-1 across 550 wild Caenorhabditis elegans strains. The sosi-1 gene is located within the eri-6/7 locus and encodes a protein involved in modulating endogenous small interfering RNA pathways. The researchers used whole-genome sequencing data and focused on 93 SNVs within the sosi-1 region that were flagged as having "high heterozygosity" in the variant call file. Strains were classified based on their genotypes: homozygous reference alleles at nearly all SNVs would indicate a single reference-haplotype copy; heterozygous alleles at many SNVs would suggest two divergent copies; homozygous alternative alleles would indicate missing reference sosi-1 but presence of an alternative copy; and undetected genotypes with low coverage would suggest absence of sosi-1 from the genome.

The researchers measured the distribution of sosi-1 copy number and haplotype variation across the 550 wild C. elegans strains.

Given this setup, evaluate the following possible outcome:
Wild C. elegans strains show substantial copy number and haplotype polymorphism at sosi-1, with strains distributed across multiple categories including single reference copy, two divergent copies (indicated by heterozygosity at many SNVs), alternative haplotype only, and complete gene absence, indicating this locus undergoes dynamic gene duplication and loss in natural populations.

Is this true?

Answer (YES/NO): YES